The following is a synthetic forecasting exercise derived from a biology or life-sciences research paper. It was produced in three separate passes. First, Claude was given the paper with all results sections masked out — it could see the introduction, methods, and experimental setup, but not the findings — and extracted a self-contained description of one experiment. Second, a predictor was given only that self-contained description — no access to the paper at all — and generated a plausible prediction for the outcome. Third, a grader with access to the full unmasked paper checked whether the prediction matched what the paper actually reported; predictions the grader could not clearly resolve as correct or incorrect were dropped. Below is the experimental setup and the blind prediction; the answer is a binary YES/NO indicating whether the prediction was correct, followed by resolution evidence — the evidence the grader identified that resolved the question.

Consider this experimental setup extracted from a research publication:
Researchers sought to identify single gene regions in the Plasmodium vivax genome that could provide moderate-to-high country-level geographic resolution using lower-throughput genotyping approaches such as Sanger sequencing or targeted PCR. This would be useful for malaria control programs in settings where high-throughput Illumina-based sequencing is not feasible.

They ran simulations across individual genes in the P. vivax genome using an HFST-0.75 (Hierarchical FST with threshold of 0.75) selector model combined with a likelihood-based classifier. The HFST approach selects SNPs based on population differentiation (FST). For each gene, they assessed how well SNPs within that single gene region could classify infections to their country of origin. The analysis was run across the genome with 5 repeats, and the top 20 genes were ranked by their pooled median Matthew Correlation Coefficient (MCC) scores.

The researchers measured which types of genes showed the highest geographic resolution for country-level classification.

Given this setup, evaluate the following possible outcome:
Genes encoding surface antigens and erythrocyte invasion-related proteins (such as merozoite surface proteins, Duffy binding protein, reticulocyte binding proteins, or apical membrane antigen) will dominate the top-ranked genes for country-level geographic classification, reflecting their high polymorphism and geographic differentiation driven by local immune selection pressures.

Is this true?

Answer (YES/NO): NO